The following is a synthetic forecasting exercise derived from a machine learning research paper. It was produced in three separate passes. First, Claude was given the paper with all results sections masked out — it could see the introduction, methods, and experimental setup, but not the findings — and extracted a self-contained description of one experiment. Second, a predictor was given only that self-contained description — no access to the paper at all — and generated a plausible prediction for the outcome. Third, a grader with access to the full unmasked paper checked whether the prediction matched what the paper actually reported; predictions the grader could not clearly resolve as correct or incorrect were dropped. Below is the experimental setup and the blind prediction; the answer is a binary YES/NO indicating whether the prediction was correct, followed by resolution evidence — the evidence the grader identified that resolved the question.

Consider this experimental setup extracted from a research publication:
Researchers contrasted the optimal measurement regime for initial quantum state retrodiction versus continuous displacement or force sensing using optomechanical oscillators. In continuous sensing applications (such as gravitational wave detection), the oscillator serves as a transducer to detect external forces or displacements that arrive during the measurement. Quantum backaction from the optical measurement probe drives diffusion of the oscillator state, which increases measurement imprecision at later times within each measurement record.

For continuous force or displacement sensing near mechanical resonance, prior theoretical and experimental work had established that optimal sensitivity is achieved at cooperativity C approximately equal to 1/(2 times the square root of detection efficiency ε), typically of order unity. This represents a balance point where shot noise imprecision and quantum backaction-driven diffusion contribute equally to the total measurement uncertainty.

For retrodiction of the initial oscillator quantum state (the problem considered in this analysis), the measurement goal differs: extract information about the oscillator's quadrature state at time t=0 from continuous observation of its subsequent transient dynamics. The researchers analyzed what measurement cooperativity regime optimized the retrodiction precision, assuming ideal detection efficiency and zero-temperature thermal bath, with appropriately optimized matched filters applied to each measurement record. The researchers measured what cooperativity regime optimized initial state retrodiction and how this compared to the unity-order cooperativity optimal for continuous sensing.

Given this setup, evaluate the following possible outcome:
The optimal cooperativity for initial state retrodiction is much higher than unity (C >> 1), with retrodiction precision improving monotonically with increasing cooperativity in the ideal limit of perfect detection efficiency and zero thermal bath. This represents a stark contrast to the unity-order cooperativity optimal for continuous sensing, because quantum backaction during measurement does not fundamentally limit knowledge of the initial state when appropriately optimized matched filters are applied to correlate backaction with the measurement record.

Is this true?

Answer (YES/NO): NO